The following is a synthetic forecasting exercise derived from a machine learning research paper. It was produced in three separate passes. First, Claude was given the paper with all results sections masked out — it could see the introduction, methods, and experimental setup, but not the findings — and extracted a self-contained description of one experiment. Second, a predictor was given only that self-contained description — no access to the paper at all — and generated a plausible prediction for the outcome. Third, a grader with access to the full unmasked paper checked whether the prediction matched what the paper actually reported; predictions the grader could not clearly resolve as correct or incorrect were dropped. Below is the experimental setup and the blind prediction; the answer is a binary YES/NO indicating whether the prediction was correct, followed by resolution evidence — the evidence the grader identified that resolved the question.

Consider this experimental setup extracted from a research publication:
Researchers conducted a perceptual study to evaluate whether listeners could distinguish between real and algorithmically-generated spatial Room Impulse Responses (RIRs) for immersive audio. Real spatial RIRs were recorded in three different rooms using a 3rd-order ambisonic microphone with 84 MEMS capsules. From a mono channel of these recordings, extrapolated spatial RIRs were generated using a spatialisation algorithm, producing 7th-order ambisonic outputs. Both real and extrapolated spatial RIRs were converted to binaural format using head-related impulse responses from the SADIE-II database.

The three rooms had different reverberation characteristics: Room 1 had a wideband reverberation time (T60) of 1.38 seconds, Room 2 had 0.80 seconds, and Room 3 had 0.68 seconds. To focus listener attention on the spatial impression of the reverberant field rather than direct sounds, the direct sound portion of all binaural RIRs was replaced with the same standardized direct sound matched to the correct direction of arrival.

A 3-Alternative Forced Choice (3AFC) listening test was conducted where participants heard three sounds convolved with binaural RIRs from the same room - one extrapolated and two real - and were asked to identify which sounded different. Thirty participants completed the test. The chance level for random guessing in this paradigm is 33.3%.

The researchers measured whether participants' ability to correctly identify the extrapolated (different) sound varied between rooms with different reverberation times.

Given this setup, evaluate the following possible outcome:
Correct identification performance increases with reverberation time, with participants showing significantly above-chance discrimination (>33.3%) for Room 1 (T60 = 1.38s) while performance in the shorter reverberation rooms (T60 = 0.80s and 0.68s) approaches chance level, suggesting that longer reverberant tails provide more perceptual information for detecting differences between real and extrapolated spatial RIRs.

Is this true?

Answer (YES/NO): NO